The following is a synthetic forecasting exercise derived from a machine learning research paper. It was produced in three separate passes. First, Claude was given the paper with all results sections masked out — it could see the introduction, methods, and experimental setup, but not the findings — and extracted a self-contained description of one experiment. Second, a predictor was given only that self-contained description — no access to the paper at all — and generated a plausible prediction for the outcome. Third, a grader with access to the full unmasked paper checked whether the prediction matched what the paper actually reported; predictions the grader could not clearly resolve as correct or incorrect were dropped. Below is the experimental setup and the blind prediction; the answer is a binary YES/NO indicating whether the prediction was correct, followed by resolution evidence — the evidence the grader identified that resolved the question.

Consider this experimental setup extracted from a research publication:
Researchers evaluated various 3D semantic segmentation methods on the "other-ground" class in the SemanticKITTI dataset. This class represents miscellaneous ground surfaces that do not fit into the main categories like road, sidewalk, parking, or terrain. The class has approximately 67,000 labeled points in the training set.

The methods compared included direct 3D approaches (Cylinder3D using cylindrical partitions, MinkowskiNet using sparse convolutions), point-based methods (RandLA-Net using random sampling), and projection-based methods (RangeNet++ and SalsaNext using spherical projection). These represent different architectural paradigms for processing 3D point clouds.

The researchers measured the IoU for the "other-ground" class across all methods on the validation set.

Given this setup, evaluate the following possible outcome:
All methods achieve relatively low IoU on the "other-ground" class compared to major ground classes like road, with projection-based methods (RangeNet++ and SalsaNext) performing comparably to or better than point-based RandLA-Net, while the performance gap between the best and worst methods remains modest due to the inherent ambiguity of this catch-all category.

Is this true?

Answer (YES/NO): NO